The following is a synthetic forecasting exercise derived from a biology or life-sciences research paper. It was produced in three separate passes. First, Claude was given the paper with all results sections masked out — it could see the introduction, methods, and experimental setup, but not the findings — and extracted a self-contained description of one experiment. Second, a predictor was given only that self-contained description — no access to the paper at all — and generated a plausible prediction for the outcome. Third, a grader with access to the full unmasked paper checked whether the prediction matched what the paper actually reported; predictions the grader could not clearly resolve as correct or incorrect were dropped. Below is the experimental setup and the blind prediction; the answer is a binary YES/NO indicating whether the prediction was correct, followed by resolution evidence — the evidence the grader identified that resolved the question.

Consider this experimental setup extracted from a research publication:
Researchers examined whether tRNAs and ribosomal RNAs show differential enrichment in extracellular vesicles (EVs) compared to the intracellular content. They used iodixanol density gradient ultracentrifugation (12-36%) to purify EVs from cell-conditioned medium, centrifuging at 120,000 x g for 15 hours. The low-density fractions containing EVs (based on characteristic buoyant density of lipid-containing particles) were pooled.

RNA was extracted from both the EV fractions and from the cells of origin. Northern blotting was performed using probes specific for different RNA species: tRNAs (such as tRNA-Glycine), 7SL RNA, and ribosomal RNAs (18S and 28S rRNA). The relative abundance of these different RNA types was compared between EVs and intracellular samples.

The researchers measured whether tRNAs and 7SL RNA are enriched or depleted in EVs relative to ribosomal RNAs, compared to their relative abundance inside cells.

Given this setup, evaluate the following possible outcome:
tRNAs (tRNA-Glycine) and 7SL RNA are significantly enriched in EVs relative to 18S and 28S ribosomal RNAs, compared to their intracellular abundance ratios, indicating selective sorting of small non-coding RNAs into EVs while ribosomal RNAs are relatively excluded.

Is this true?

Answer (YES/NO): YES